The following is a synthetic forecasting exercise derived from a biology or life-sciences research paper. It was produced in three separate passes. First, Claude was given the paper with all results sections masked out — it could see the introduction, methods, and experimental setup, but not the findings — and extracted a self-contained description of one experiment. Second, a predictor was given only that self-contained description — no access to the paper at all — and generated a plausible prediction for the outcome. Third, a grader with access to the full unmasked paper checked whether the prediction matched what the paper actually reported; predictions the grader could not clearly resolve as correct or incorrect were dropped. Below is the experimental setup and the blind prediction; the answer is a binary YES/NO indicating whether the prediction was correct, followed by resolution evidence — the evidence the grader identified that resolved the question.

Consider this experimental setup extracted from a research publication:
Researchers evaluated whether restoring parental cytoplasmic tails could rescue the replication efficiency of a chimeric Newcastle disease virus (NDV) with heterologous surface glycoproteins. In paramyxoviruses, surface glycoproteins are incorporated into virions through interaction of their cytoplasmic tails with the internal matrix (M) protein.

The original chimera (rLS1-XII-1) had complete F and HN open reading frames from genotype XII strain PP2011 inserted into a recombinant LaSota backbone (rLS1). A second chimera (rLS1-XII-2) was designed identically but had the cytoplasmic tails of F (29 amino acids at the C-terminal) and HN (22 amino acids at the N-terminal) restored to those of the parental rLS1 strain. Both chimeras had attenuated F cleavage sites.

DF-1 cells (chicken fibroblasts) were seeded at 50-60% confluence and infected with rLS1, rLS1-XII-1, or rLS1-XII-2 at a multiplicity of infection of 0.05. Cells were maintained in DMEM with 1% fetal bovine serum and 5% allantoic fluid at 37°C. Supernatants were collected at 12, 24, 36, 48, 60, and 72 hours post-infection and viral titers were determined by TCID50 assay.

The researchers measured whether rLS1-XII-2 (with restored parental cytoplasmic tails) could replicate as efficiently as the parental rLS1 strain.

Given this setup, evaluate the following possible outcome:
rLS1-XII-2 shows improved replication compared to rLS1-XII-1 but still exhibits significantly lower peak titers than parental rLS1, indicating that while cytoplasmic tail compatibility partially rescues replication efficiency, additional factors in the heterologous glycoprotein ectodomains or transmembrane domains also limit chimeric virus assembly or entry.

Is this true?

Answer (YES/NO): NO